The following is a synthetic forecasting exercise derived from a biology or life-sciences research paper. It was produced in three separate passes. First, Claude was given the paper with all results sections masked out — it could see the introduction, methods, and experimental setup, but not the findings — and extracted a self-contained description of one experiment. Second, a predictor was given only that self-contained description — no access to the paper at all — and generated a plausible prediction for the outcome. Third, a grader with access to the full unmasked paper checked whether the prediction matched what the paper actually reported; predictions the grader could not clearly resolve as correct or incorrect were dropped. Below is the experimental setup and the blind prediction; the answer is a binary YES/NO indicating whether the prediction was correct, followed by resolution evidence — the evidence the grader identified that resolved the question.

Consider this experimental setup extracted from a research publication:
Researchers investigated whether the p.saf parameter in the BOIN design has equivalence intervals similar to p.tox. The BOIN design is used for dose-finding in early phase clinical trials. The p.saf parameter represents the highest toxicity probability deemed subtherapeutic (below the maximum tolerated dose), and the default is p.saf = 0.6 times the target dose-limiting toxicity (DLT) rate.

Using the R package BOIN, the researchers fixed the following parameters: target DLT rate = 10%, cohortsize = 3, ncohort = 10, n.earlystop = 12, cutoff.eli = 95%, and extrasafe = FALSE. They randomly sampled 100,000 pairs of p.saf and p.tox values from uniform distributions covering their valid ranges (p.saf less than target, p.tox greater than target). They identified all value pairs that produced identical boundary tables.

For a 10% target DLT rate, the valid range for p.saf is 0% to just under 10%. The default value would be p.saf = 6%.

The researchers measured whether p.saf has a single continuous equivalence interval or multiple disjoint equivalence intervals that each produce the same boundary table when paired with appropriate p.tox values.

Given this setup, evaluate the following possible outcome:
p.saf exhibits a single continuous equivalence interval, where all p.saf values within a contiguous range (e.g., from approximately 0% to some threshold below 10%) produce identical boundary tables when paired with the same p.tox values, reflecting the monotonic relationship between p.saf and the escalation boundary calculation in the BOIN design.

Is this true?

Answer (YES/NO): NO